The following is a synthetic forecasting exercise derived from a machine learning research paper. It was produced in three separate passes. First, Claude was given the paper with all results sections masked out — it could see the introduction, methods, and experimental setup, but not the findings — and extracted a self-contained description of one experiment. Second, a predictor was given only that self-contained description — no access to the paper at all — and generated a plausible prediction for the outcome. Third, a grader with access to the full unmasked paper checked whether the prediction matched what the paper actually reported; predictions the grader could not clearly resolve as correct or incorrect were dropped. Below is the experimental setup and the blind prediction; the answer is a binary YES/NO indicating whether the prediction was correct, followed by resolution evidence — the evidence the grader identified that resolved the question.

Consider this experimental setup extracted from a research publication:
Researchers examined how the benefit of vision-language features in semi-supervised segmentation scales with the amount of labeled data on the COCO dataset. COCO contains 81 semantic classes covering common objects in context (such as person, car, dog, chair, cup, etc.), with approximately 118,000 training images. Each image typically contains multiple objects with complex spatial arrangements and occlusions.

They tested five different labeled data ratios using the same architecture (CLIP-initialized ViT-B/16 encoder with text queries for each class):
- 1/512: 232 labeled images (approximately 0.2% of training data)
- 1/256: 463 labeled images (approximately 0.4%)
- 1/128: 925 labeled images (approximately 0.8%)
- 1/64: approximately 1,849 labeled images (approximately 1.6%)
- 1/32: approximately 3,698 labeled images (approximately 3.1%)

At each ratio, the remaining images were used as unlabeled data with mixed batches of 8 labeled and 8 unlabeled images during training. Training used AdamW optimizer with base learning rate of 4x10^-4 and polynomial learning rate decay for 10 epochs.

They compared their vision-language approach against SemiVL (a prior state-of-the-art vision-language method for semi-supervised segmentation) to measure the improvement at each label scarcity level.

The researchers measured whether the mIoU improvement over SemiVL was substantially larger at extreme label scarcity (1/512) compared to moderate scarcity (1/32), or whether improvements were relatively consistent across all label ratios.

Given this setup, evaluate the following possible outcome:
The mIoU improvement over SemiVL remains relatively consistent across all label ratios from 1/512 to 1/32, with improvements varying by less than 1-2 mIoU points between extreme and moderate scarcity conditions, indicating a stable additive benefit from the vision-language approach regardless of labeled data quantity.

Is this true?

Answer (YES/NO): NO